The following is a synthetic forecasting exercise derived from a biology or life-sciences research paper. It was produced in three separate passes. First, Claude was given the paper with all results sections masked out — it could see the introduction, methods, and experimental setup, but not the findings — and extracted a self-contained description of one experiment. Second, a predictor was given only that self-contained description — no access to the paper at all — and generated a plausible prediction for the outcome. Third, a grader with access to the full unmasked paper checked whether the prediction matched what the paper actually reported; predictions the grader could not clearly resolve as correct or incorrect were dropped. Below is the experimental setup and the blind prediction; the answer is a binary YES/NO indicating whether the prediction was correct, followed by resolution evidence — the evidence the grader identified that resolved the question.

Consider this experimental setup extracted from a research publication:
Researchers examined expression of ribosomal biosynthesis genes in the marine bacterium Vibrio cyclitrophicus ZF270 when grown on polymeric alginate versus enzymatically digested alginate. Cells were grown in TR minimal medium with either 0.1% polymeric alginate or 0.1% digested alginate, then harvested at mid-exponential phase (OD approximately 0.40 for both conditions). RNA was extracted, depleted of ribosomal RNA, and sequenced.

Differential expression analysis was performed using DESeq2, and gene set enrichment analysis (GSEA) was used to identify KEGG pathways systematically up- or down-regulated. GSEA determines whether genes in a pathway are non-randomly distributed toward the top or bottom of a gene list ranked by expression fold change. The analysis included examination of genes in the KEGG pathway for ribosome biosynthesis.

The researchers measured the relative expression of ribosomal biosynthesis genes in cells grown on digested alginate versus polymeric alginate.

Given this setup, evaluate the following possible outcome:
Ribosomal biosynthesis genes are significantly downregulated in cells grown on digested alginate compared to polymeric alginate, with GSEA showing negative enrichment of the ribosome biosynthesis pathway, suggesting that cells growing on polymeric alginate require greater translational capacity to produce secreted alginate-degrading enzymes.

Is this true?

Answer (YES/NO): NO